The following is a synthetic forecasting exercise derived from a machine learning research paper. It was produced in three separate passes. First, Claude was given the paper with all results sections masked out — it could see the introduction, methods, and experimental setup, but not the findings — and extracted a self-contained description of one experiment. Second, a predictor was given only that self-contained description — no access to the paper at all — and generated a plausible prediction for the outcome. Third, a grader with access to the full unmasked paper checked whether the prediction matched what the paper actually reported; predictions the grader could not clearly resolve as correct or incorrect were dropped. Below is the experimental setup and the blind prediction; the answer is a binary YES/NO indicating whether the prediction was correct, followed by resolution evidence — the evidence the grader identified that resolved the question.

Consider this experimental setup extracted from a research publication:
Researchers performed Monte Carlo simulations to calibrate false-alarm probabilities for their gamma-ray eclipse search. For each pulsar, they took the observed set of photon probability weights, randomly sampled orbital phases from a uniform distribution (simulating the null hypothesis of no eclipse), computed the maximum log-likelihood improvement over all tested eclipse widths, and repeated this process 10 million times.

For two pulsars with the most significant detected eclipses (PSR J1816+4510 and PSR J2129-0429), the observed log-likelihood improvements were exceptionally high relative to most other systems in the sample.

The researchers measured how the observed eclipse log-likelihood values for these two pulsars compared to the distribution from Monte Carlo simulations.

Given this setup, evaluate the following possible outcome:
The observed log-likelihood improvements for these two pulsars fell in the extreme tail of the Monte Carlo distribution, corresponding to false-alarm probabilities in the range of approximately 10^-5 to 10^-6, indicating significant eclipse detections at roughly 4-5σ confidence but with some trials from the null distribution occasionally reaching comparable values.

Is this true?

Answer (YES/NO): NO